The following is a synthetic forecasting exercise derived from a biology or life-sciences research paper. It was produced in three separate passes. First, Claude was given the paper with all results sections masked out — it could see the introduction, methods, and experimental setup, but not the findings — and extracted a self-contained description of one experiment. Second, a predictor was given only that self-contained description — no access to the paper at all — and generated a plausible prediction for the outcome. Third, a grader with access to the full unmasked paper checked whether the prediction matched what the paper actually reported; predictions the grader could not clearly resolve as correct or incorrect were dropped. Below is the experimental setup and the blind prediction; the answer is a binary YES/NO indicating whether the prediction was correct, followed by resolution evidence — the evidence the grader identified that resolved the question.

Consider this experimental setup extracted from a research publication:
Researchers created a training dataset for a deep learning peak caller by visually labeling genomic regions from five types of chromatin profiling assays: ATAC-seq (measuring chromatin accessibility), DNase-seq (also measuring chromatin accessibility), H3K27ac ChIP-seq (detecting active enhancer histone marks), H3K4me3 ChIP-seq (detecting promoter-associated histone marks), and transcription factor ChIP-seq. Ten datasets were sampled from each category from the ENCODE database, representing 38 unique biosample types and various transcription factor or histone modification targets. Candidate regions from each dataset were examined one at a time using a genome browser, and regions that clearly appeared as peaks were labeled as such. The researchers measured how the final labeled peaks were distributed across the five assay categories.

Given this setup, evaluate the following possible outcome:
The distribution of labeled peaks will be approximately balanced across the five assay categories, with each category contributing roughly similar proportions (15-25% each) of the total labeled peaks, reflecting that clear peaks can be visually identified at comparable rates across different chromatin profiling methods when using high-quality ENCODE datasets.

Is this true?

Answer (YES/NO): NO